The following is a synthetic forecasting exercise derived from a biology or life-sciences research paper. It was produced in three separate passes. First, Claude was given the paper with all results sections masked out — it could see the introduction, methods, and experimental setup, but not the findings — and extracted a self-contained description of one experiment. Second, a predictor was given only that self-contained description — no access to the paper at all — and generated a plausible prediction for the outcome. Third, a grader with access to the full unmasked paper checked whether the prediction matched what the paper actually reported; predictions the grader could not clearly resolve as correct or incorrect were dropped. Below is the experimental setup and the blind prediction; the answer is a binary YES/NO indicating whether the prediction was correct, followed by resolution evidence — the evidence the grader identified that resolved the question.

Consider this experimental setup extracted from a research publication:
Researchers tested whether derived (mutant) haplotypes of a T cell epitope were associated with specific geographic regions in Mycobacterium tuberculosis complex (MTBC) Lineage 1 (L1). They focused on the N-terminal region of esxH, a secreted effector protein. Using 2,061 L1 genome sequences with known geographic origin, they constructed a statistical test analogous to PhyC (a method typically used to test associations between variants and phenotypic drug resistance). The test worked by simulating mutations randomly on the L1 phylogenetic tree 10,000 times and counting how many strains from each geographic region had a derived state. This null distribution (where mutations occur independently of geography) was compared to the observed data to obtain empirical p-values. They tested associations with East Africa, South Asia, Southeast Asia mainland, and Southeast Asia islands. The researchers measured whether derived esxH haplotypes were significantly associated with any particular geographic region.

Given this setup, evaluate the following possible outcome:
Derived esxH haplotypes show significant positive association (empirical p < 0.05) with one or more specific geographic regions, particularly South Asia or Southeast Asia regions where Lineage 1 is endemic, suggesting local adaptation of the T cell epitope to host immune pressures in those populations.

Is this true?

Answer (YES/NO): NO